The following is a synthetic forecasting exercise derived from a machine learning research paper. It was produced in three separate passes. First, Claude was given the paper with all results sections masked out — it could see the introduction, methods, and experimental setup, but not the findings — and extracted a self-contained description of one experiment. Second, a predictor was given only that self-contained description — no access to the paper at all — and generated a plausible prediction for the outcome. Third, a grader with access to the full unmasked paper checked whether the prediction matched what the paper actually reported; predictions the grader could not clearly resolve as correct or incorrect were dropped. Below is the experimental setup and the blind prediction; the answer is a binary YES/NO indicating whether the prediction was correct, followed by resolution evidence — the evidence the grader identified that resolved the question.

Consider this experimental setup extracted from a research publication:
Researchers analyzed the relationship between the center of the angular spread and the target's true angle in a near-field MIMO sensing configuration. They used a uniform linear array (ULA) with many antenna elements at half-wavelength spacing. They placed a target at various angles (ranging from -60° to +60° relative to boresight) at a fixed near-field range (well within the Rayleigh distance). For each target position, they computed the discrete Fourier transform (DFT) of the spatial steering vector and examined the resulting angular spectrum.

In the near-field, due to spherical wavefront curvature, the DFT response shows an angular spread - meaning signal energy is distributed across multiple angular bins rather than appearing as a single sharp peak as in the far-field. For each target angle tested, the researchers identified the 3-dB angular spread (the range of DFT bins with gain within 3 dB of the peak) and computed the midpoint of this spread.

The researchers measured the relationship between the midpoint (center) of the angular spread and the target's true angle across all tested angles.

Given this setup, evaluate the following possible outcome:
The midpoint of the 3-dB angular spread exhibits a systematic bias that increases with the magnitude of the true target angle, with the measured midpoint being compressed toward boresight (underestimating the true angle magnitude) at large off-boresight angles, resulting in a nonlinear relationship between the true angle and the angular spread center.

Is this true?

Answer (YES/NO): NO